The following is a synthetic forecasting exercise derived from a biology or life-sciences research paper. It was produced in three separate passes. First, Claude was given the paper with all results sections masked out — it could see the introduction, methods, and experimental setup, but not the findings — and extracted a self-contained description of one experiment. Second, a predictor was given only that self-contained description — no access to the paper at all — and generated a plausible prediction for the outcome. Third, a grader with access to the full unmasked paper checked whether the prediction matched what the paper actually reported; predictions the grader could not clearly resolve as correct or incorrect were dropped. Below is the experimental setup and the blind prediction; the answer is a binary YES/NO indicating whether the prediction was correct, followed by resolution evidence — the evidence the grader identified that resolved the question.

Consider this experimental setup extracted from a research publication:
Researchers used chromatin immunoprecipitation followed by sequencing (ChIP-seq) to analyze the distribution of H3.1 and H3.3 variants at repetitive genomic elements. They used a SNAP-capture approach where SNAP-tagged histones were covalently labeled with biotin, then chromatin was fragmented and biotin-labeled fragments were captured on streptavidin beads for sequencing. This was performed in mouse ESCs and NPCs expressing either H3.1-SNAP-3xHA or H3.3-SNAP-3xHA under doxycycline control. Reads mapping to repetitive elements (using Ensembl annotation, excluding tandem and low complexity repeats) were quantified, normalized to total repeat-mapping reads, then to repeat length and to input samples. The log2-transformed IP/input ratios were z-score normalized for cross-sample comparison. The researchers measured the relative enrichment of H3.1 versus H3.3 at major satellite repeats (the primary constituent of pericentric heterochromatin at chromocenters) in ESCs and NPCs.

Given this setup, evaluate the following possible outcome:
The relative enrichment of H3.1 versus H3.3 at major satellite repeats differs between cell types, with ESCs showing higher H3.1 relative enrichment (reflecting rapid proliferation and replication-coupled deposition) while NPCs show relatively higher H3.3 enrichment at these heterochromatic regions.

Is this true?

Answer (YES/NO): NO